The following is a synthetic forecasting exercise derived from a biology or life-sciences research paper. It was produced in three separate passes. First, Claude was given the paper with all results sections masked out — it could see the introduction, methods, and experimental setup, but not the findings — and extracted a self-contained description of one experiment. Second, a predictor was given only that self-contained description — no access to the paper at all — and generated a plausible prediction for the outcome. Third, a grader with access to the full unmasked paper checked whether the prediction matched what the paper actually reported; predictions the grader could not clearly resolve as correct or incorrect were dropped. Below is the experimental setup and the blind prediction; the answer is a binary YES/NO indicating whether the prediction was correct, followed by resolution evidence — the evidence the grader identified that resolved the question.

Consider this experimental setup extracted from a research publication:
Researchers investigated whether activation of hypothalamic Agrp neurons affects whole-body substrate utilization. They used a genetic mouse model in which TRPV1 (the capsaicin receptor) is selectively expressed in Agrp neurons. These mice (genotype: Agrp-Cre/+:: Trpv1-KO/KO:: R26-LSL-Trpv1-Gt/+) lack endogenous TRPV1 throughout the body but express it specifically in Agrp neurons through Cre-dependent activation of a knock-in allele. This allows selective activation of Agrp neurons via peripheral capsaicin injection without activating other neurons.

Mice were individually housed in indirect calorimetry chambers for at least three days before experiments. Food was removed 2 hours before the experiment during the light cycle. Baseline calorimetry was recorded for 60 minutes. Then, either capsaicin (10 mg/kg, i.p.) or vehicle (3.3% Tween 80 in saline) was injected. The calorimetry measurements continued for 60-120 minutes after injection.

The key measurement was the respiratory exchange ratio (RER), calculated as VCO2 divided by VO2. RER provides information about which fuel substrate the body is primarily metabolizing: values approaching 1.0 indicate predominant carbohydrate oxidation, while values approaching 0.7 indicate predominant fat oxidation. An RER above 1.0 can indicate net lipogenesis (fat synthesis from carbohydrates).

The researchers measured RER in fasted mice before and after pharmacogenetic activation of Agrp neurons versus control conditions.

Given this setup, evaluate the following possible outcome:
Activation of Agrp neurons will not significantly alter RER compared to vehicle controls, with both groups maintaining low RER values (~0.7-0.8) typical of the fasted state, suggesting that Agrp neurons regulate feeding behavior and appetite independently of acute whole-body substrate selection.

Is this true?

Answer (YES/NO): NO